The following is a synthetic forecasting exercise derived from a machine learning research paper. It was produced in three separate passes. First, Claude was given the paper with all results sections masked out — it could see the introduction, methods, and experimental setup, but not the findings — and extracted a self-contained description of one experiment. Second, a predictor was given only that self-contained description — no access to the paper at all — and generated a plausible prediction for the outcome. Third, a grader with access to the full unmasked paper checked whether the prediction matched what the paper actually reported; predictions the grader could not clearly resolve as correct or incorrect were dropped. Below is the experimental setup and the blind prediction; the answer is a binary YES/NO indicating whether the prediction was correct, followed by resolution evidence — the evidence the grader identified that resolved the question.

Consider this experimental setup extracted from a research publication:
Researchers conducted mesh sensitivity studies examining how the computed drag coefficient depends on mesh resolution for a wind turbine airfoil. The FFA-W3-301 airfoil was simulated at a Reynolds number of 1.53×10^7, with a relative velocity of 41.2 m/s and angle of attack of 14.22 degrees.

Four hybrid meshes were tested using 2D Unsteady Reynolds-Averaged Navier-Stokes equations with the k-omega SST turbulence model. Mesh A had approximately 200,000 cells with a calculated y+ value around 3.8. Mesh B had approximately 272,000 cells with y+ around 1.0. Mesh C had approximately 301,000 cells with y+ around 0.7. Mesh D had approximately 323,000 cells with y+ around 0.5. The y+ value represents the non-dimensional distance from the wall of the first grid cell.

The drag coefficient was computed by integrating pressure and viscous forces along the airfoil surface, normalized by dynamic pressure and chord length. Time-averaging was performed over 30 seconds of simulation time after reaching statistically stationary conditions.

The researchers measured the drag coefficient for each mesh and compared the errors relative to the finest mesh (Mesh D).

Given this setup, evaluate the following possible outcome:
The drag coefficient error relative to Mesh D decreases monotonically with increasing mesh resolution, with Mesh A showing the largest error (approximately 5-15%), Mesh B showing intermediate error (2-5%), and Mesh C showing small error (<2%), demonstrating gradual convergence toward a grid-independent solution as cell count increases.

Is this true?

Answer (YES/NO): NO